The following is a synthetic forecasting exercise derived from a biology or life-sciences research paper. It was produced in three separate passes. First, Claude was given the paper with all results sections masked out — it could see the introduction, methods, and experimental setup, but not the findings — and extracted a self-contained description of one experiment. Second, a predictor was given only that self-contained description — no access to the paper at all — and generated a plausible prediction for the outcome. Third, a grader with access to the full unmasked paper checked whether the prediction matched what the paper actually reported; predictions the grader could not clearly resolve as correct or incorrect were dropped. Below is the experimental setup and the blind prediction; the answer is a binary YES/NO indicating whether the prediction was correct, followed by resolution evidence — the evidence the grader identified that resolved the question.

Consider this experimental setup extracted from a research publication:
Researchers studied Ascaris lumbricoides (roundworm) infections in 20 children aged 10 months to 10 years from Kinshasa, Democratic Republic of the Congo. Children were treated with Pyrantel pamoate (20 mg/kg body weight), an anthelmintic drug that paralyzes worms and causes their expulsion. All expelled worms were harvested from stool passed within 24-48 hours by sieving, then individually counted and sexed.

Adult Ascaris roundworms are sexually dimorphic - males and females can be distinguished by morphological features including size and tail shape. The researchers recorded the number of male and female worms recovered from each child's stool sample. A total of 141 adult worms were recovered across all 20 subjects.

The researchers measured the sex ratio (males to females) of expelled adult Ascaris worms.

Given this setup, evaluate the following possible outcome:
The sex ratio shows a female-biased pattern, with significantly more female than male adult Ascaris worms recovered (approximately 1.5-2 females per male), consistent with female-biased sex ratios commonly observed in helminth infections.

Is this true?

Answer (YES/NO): NO